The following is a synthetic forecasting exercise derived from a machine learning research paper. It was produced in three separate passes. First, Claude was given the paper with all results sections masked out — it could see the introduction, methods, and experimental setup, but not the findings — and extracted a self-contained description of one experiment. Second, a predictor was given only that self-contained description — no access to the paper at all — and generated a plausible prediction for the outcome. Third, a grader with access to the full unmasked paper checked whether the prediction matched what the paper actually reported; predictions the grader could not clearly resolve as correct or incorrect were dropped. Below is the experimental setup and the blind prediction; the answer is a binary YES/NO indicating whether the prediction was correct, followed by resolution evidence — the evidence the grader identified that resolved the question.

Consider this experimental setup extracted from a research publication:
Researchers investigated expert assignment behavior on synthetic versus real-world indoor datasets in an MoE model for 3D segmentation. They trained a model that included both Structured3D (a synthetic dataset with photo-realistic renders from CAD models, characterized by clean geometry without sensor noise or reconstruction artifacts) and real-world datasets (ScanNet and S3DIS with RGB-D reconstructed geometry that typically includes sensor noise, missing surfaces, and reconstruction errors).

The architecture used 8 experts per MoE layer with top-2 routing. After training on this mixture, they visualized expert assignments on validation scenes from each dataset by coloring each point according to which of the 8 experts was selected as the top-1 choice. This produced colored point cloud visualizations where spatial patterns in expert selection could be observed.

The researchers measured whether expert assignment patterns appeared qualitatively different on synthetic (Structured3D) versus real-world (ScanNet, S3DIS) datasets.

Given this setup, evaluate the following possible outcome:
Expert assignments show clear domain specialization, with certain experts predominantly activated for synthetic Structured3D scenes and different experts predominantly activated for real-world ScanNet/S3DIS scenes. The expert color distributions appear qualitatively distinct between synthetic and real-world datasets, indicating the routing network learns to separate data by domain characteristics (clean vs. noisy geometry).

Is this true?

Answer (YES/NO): NO